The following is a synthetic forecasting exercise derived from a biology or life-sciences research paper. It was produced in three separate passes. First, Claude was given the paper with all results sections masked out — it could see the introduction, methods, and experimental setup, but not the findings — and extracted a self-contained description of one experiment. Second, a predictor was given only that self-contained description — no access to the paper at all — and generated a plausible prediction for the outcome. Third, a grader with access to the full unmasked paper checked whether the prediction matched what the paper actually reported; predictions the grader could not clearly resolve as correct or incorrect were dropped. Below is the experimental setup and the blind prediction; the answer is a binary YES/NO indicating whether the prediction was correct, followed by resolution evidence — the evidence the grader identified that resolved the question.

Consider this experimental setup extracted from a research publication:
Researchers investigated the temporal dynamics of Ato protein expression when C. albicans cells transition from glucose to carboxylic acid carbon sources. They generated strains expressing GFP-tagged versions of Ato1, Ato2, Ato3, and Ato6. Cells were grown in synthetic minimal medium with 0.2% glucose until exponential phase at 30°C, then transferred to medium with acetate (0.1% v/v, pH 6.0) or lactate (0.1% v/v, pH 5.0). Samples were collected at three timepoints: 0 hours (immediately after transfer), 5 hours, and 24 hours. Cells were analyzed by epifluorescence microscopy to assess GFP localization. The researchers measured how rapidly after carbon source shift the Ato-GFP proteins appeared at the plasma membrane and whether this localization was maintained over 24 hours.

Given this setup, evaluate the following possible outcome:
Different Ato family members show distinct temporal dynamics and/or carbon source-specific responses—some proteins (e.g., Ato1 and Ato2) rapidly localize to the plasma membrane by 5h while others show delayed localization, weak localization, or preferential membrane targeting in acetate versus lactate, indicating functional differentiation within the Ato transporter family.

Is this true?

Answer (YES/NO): YES